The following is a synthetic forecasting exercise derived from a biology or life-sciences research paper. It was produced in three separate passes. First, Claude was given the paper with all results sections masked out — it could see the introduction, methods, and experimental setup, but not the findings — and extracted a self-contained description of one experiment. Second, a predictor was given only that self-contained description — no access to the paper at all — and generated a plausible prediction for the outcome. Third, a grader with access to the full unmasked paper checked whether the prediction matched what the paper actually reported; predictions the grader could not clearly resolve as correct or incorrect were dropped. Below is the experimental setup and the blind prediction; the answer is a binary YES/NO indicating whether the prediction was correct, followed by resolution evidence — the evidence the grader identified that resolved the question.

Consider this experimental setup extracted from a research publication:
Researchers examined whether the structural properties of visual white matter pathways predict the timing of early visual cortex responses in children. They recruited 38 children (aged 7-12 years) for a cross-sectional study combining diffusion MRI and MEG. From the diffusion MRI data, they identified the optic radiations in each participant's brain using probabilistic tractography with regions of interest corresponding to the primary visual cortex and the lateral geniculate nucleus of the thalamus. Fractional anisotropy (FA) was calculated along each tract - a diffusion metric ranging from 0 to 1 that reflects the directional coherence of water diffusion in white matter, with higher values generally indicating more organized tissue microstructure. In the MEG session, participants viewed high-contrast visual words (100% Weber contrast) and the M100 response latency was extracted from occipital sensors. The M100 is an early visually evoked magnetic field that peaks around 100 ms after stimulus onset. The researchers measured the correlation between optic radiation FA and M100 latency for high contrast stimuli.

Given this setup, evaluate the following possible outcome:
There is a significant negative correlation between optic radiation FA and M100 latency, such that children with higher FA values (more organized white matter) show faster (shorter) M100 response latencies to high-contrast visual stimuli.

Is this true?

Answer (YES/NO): YES